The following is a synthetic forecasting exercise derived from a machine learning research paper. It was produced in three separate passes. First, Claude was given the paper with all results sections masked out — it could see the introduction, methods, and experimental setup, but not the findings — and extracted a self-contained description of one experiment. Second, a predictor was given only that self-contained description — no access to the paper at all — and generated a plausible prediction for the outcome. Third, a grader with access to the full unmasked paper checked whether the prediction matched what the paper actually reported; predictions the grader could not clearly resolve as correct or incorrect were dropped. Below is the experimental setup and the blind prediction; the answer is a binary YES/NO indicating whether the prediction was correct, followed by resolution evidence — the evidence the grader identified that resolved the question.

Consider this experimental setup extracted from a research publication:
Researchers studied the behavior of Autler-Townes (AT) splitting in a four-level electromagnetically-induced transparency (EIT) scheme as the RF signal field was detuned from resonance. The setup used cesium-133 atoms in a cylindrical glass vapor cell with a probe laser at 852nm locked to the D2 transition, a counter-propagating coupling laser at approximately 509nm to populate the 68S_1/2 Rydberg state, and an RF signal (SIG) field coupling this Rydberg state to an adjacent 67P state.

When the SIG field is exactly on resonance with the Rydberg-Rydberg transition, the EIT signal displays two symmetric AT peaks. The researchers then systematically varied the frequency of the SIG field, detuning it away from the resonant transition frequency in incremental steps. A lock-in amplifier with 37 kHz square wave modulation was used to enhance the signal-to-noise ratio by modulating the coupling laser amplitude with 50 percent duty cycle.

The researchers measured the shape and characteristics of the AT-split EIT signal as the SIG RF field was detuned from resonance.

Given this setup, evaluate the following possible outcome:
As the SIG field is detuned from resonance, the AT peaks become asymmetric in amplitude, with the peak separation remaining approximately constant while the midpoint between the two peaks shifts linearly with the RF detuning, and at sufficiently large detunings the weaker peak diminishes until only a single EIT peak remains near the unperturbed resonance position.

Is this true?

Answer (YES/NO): NO